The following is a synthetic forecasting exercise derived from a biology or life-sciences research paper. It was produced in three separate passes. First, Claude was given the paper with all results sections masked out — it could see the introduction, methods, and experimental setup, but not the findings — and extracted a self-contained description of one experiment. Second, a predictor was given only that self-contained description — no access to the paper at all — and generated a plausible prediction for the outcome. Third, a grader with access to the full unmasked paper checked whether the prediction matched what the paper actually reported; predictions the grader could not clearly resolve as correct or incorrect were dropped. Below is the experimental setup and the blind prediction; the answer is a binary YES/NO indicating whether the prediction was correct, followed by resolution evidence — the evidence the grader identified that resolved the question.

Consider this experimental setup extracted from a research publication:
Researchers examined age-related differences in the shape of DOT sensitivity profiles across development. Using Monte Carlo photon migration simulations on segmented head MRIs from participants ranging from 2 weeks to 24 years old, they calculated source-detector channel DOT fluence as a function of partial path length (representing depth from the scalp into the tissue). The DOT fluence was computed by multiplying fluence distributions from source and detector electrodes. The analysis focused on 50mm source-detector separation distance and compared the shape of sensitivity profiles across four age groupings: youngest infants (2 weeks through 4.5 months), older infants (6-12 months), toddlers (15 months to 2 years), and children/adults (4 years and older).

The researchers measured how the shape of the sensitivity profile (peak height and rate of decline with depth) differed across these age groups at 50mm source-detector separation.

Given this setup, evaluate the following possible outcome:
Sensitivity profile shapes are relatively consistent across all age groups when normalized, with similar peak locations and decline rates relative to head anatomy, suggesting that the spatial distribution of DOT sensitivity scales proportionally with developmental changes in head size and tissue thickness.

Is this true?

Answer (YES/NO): NO